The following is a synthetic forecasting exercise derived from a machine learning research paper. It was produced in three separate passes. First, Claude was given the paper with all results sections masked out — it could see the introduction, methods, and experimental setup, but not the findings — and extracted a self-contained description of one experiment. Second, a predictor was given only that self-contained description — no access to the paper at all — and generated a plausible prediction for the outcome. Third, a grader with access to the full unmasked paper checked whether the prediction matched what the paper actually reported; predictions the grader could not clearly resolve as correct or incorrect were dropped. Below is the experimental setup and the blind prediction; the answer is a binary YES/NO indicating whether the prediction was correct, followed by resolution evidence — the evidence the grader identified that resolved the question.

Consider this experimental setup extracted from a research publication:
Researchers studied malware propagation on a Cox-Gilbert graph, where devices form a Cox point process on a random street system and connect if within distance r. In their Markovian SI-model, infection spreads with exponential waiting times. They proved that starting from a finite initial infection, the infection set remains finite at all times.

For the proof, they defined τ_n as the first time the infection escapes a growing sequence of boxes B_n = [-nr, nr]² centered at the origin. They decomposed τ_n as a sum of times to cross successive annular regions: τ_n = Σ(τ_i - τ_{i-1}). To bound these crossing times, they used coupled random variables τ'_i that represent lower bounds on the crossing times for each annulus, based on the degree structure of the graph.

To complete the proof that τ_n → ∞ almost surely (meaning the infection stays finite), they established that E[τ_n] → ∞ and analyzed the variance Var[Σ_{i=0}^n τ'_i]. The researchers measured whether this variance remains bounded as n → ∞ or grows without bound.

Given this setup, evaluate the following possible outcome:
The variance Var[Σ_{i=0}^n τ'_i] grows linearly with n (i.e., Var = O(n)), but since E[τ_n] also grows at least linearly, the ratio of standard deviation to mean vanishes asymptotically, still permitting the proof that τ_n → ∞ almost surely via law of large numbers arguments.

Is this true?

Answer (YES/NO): NO